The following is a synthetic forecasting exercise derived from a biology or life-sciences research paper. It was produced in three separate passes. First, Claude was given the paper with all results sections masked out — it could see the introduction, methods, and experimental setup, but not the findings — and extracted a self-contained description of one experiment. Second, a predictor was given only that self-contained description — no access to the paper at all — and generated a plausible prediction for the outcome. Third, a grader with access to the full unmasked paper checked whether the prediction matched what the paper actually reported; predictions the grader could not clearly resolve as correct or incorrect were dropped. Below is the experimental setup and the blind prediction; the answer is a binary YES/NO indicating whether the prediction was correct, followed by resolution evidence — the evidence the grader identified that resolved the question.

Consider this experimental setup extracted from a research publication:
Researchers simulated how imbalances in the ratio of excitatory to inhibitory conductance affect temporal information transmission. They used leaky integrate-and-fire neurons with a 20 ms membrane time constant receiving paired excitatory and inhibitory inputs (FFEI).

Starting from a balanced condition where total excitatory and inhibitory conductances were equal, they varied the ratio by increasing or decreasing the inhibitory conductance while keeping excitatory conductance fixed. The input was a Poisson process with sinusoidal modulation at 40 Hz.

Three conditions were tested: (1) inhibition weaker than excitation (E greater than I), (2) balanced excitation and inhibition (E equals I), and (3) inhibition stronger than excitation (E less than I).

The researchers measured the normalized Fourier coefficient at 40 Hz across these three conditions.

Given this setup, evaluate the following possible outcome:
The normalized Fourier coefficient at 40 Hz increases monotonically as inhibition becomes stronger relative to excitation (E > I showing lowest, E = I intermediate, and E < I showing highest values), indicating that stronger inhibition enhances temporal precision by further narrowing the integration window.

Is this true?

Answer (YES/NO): NO